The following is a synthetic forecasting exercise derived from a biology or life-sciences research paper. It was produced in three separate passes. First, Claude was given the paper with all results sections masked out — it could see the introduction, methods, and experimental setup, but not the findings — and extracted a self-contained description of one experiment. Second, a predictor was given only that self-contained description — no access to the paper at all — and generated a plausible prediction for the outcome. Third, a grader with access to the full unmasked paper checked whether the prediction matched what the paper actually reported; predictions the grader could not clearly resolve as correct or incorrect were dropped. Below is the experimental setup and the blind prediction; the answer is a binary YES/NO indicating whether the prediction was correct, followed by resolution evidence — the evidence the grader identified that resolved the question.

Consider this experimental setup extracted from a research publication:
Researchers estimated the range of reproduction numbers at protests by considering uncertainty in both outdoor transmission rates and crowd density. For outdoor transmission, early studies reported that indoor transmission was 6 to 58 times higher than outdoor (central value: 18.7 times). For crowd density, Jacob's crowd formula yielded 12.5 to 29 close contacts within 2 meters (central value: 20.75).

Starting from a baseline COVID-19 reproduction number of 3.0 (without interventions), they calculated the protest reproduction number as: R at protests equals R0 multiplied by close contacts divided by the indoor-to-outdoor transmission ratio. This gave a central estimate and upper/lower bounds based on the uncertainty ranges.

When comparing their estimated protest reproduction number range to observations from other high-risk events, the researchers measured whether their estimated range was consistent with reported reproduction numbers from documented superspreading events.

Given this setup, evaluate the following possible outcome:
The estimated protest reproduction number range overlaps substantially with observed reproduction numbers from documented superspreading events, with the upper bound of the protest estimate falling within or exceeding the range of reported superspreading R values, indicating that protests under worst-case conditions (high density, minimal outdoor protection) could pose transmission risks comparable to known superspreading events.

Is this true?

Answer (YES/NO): YES